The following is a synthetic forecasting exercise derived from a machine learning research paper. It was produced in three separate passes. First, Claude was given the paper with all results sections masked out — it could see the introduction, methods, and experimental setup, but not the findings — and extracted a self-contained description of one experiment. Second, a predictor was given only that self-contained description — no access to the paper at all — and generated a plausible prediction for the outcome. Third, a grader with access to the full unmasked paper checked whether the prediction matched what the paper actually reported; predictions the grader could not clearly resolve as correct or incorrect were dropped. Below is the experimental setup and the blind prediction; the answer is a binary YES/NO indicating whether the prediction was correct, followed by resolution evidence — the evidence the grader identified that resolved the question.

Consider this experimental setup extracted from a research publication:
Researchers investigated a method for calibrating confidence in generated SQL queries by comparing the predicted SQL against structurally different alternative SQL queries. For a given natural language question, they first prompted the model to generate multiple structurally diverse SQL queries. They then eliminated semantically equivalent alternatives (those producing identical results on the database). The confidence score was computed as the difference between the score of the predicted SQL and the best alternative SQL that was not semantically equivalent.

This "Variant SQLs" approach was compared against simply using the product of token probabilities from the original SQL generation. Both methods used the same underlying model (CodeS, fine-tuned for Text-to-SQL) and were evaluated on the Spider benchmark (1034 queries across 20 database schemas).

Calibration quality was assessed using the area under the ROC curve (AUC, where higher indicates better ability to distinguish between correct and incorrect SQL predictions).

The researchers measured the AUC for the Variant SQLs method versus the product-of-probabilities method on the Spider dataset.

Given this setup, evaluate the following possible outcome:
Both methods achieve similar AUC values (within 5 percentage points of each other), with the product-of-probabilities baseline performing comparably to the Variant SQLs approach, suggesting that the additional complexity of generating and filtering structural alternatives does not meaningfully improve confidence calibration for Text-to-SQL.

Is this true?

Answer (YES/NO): YES